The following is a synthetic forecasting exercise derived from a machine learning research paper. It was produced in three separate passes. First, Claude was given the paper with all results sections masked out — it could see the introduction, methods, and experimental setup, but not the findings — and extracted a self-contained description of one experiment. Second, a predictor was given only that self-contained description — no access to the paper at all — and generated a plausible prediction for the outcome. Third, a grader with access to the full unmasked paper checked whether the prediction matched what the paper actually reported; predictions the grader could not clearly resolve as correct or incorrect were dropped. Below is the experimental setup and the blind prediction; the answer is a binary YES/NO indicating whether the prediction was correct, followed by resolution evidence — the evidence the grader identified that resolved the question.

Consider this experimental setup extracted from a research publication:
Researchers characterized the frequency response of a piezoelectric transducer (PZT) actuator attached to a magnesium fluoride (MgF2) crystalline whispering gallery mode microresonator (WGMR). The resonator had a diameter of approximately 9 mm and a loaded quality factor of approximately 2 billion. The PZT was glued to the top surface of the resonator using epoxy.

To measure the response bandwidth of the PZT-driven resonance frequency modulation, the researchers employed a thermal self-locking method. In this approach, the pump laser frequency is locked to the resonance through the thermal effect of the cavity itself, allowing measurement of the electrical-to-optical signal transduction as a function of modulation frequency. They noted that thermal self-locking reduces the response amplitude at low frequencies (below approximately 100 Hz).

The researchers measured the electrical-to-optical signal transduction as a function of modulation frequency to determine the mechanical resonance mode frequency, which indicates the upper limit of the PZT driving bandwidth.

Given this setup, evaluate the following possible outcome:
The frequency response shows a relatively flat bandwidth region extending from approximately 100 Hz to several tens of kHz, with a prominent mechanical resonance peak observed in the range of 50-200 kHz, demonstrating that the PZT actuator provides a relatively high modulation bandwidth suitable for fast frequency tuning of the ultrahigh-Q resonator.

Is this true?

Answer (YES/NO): NO